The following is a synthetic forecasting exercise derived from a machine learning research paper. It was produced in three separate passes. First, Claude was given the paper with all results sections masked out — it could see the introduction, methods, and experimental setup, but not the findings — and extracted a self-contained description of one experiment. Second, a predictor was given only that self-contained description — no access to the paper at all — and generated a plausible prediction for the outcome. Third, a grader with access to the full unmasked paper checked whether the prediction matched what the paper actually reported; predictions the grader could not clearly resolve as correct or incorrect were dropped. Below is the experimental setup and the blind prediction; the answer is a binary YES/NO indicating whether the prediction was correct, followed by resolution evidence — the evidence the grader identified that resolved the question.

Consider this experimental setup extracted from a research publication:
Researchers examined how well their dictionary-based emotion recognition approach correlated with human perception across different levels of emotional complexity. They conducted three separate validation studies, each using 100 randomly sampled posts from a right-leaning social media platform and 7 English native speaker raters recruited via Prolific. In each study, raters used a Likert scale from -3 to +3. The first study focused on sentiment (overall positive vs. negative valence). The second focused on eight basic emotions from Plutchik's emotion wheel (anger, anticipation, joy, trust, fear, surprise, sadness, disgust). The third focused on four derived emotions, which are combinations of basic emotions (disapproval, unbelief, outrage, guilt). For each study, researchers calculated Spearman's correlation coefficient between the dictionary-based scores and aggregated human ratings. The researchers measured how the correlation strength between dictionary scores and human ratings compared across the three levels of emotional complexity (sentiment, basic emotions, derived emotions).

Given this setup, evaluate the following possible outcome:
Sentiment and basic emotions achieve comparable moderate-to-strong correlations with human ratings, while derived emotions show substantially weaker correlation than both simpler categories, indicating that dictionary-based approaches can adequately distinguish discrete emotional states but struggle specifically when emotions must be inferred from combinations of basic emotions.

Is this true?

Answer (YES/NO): NO